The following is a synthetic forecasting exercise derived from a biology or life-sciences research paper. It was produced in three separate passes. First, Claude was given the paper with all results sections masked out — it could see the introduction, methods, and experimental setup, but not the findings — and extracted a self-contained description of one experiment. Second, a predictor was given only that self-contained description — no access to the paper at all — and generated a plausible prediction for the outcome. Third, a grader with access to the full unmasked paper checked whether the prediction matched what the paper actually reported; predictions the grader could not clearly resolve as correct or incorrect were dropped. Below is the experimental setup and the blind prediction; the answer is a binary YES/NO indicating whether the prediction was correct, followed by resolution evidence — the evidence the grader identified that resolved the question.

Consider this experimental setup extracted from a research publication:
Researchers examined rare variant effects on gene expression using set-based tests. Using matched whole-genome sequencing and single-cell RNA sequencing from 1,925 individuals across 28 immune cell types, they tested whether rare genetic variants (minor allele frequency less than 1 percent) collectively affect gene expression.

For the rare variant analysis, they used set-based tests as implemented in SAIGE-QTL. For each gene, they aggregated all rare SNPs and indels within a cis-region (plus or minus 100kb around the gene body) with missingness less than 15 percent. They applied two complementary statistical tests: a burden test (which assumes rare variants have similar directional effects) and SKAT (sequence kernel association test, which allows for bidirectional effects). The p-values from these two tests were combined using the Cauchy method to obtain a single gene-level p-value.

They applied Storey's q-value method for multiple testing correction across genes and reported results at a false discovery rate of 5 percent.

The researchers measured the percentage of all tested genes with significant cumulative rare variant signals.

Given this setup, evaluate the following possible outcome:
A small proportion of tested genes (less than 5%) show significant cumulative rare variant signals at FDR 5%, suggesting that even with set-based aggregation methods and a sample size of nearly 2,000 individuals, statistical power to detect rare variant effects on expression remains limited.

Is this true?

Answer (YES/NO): NO